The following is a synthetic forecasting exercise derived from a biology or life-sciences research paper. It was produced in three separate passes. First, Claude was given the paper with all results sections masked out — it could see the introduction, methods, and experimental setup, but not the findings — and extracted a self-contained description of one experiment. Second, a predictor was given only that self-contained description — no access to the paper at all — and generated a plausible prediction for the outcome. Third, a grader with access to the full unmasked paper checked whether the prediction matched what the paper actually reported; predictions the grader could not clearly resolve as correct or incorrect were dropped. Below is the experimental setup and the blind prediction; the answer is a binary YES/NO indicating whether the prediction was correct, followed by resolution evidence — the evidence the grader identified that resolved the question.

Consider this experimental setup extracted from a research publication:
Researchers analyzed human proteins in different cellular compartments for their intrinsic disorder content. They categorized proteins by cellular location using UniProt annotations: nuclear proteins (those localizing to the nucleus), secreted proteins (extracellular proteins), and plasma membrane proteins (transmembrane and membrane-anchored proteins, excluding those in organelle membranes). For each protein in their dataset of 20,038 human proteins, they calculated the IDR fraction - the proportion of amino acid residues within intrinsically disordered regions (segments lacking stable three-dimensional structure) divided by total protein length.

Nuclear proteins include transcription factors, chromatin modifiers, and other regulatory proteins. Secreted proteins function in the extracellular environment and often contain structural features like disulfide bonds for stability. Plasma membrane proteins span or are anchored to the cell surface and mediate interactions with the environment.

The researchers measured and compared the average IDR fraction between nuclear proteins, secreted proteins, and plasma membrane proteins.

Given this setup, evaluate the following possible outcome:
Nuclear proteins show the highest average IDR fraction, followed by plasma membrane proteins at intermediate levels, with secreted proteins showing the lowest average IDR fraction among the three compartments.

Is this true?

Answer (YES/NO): NO